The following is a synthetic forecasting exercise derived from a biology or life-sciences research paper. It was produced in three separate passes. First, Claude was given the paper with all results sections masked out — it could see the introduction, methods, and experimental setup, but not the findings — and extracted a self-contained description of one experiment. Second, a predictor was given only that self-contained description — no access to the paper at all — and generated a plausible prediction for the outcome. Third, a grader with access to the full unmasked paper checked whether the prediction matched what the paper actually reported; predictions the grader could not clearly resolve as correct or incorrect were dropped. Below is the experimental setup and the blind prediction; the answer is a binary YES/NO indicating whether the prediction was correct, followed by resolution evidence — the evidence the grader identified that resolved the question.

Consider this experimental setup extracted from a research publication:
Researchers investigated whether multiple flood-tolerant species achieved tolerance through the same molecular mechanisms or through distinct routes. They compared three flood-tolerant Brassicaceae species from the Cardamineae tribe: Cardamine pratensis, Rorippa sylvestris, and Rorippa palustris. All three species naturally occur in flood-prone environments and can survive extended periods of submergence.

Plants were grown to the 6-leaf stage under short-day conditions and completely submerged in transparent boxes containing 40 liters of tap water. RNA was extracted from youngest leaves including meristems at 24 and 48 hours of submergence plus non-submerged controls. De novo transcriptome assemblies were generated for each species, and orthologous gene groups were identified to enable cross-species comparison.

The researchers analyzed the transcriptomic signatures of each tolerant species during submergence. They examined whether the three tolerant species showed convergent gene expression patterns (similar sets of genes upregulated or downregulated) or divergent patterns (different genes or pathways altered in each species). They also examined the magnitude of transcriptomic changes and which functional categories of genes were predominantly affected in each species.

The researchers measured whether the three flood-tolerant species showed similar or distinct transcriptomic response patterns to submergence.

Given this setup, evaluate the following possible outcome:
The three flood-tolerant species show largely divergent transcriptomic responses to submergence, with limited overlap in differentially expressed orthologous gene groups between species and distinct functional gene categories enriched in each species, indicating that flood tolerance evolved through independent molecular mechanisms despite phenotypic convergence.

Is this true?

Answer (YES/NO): YES